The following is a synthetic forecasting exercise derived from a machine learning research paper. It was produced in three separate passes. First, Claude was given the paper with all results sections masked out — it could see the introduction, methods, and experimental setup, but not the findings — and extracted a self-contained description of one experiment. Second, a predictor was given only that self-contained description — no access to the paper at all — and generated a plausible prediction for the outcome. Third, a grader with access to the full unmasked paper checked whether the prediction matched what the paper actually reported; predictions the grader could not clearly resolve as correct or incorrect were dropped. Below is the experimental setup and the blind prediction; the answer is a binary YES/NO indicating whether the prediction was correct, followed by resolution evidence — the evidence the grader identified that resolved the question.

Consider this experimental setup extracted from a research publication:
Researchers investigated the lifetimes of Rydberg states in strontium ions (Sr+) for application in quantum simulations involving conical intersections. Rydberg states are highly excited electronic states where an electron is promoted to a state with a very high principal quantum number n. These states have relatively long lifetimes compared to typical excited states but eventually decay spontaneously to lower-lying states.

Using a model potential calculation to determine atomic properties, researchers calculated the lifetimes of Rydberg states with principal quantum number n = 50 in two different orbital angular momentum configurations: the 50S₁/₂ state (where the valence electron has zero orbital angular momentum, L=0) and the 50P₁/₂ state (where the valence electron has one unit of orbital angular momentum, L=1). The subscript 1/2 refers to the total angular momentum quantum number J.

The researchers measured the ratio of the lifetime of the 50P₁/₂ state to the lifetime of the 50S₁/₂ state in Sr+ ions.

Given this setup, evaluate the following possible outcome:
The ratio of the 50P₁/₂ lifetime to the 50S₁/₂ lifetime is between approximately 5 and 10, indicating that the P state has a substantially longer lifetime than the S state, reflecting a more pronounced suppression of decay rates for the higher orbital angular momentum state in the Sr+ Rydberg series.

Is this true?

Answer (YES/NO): NO